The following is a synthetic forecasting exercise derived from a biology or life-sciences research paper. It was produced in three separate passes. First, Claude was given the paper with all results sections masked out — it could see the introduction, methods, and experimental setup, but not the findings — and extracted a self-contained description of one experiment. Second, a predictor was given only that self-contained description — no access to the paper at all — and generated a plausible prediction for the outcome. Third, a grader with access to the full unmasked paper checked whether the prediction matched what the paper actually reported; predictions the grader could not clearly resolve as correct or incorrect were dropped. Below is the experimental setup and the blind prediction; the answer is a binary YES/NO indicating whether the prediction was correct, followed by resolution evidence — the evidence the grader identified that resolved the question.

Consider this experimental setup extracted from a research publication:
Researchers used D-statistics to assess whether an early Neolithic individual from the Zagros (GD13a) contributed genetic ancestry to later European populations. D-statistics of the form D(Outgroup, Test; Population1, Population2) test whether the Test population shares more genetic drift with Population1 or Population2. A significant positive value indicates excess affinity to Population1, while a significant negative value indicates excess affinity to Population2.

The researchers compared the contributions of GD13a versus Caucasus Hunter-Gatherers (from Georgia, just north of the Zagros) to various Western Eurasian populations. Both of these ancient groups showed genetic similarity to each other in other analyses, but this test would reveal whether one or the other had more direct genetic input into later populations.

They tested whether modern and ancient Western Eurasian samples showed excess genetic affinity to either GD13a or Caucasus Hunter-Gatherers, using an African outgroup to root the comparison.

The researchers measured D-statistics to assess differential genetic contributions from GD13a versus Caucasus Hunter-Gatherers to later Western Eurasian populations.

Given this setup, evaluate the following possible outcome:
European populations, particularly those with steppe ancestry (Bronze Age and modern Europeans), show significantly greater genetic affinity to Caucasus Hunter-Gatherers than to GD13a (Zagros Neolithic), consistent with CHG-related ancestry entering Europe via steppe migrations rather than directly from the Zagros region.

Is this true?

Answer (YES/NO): YES